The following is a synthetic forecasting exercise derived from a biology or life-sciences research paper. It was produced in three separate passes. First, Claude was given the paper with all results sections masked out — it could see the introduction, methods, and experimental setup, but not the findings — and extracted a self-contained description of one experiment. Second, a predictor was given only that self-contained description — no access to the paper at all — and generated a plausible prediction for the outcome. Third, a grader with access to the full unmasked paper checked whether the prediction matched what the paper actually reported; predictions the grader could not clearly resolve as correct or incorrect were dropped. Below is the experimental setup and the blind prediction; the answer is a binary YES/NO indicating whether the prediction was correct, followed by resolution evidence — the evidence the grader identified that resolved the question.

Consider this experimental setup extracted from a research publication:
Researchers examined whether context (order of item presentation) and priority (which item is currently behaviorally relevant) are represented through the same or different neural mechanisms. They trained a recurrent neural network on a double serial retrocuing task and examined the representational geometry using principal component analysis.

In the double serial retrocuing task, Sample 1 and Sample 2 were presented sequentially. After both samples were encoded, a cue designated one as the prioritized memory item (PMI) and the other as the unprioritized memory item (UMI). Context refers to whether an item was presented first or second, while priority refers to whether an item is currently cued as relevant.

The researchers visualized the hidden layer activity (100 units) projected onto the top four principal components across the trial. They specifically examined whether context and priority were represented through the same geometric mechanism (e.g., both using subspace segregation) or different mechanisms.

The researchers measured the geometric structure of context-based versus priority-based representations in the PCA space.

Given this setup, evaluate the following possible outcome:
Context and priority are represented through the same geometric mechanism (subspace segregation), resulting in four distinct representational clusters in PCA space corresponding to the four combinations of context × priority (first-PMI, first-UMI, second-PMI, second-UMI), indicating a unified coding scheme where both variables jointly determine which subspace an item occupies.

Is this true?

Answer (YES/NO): NO